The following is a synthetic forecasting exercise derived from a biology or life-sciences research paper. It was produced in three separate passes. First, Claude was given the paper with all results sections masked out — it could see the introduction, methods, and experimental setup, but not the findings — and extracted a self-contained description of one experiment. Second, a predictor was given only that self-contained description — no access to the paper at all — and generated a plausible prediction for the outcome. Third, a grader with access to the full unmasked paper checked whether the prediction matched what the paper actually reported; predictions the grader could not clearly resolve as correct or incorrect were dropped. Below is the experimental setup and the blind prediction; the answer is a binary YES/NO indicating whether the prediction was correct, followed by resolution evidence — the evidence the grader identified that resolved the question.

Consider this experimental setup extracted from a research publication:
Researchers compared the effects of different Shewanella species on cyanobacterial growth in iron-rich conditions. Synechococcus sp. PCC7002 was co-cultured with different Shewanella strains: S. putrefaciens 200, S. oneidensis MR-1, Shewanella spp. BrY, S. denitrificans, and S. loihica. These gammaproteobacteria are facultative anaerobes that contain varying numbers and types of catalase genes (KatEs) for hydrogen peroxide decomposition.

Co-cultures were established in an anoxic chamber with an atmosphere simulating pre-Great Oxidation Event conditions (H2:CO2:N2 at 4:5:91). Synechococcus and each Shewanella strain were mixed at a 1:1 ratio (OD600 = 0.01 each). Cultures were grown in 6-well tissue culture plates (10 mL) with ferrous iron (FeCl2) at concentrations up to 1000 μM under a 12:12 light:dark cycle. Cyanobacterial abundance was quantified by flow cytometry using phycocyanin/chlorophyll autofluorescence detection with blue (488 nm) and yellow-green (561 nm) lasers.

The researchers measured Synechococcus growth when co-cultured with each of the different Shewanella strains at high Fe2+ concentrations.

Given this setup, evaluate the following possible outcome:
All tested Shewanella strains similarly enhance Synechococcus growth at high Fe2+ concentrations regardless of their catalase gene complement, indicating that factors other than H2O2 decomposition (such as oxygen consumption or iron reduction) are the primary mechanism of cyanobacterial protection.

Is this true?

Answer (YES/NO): NO